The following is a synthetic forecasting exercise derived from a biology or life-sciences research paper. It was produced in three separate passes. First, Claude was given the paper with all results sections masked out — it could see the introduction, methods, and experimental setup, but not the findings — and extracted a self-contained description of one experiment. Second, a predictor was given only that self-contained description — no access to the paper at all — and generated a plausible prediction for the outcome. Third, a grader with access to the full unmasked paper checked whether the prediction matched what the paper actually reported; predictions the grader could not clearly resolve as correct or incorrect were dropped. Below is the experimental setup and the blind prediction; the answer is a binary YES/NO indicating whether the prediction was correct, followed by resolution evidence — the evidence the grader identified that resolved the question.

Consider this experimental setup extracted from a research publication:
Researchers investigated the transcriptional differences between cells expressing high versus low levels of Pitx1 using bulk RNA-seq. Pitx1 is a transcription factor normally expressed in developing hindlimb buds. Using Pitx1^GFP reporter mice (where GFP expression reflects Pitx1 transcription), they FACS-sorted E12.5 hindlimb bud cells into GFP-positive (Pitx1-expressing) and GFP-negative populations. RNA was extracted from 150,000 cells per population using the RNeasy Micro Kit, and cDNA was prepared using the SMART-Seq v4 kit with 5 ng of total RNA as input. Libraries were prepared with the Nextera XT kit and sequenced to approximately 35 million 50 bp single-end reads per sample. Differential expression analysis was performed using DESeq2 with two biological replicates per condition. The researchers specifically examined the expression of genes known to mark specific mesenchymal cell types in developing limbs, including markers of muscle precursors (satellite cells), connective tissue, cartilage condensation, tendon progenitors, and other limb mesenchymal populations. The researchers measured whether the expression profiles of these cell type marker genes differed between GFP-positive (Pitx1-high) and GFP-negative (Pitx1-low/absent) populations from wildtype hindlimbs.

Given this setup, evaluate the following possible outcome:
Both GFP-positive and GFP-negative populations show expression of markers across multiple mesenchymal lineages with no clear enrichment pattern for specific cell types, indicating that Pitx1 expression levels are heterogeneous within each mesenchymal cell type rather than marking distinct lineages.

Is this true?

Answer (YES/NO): NO